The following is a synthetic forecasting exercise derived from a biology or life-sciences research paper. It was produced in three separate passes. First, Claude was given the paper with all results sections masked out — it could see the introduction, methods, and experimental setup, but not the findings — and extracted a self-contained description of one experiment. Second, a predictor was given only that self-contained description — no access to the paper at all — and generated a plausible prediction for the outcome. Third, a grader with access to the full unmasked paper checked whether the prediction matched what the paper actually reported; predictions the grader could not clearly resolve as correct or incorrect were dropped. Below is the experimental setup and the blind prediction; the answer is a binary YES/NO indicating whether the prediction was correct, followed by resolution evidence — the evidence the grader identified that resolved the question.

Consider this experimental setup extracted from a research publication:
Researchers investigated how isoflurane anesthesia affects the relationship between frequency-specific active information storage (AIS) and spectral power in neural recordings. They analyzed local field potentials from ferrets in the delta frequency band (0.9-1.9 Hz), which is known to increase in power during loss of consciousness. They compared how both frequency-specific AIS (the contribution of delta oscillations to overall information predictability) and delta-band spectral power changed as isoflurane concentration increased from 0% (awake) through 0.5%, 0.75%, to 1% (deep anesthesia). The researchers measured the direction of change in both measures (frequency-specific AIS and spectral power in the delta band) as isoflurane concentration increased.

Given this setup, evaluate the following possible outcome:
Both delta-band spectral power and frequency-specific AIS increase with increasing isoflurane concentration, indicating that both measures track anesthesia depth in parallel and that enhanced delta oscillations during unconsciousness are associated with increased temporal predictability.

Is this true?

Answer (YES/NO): YES